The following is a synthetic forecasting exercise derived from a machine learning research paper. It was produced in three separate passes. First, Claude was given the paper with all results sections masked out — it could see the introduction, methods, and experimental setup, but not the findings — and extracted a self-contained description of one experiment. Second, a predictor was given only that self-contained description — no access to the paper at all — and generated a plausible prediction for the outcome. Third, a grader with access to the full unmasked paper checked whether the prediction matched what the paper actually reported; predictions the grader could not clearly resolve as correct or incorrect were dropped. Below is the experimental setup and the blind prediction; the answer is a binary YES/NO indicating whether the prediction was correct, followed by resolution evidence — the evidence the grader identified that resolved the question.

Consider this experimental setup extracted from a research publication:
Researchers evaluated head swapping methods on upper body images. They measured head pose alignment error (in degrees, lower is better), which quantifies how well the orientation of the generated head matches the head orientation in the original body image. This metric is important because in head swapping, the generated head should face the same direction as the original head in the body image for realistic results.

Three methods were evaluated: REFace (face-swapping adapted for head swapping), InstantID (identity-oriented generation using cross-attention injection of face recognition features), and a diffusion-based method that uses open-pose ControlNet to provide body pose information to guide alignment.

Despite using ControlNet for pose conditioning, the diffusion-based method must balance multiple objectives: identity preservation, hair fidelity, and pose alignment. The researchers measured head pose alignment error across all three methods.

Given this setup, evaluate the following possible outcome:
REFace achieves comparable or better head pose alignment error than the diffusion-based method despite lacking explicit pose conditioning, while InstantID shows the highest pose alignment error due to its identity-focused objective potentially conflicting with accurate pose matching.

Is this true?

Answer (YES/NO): NO